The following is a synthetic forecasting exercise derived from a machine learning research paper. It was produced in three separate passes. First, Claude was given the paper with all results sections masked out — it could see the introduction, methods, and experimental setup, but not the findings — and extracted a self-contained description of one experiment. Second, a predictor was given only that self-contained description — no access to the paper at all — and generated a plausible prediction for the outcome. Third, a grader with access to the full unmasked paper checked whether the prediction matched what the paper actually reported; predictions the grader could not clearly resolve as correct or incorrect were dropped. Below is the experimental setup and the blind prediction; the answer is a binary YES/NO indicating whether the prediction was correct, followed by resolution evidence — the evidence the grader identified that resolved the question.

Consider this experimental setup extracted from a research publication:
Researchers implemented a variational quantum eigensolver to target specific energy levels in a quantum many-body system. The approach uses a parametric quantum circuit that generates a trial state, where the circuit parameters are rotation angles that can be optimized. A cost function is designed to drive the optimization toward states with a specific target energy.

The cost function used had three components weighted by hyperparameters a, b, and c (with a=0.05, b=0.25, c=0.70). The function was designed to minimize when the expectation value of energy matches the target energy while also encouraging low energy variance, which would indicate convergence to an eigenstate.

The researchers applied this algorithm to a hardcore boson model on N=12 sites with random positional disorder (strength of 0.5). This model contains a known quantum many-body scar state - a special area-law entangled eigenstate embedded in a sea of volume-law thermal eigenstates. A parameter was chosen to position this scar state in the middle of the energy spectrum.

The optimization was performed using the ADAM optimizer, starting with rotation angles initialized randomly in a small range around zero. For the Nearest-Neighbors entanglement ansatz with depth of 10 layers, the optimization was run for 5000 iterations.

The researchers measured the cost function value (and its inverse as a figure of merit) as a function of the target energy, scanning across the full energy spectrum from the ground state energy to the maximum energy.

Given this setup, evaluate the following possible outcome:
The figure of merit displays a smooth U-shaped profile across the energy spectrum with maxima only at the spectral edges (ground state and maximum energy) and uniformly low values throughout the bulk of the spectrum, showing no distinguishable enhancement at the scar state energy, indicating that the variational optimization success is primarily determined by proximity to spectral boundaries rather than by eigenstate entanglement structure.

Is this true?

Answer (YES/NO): NO